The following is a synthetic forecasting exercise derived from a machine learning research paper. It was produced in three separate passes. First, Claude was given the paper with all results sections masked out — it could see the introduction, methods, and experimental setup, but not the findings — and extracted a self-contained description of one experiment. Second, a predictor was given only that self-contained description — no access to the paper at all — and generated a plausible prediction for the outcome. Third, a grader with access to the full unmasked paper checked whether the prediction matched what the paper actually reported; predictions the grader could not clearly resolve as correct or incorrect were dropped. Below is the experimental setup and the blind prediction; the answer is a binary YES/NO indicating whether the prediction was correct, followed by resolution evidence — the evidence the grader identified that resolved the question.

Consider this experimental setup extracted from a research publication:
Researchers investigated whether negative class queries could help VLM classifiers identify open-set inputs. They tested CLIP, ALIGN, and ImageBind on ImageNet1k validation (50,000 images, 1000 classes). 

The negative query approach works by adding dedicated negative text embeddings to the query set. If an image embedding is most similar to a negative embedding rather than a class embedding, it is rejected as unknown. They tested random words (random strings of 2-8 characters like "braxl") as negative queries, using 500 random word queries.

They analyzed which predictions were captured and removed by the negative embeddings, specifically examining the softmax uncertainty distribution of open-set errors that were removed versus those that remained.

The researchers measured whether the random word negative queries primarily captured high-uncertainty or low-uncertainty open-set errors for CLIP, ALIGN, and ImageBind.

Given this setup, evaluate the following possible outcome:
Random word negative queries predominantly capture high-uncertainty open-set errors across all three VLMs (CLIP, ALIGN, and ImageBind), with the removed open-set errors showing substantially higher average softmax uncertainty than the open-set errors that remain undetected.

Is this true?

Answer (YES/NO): NO